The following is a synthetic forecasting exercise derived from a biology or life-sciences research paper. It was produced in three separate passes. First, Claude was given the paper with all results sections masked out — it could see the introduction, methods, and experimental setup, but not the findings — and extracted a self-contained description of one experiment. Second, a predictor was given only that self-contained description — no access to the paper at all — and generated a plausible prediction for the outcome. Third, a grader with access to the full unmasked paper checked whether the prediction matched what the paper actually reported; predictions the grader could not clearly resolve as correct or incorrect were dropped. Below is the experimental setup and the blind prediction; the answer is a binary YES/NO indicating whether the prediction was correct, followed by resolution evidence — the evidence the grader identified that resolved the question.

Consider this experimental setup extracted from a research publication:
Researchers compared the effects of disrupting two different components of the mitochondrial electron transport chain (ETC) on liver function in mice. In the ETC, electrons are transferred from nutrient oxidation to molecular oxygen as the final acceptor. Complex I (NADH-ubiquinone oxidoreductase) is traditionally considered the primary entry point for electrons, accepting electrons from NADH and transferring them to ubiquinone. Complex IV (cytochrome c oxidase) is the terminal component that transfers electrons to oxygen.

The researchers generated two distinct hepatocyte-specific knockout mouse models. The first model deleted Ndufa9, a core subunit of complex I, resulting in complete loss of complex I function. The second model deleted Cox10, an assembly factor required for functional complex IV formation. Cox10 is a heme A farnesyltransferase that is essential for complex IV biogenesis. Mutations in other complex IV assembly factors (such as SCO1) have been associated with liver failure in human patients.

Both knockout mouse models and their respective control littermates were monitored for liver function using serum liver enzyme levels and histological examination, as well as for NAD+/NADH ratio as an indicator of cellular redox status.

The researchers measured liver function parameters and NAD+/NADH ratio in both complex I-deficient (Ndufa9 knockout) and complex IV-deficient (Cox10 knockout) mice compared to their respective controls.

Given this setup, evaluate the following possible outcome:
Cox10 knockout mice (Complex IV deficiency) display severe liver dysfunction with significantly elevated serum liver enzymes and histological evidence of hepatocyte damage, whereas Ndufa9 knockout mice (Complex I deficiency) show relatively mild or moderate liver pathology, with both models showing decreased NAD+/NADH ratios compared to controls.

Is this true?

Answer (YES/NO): NO